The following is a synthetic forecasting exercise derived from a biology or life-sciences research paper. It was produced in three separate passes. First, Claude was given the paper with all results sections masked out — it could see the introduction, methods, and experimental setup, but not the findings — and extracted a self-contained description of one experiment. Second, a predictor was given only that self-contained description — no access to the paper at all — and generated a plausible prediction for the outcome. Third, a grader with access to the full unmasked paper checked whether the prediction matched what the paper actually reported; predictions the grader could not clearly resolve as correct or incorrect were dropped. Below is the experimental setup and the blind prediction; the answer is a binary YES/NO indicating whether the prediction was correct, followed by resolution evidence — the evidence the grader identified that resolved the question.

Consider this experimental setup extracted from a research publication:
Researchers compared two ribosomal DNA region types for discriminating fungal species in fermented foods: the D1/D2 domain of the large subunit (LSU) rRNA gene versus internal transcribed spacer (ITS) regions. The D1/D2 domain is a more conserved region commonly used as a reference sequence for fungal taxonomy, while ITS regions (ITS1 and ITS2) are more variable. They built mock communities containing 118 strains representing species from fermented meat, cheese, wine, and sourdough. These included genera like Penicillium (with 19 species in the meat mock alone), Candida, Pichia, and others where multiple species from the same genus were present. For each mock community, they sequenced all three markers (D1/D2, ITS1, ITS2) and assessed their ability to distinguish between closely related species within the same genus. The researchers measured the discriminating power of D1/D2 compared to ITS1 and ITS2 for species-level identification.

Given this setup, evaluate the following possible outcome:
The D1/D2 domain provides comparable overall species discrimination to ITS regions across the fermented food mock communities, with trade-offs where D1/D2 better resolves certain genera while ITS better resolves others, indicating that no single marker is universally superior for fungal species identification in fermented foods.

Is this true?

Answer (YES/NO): NO